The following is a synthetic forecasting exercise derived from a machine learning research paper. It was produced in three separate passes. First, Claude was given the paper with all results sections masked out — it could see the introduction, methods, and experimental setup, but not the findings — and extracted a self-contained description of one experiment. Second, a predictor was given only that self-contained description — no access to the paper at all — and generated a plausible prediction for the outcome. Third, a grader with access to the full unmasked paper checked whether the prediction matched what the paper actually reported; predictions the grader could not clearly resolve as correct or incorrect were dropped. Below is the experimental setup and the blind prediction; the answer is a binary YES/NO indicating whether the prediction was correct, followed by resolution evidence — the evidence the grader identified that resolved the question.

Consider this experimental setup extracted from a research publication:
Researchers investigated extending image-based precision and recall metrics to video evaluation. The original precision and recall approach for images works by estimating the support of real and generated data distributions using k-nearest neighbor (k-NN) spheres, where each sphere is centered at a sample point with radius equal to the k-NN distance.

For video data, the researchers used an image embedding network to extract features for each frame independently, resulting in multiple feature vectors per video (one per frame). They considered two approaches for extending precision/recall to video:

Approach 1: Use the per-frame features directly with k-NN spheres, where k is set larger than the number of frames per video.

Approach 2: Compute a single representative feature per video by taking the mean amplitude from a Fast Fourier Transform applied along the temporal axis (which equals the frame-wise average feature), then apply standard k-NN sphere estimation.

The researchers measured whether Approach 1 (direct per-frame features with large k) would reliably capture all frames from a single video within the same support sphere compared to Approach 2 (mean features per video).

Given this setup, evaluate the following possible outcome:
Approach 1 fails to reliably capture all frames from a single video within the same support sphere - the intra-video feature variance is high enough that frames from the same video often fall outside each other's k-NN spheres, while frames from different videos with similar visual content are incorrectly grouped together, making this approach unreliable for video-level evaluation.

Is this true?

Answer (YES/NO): YES